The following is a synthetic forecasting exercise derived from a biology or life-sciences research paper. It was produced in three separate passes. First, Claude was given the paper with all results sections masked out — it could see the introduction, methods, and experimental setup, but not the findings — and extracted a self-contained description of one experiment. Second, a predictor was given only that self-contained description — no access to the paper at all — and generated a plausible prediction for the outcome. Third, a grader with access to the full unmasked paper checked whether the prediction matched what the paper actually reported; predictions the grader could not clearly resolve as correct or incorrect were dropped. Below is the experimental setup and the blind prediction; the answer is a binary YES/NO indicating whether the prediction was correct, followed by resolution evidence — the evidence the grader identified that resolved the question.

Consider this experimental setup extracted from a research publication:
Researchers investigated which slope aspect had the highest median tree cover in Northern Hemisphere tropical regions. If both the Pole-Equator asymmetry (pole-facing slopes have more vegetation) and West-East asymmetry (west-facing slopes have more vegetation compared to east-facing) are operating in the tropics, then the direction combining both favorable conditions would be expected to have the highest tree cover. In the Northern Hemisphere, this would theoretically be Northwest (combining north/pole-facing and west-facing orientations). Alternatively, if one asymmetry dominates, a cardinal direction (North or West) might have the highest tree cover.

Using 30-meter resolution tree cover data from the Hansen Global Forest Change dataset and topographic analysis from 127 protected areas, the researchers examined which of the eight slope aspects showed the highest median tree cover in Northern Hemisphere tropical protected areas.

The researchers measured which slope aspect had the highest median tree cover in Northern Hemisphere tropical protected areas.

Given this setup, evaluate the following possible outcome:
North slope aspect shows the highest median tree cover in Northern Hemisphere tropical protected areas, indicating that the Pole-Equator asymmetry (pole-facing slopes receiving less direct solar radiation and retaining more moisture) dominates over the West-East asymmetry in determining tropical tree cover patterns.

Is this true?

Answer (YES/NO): NO